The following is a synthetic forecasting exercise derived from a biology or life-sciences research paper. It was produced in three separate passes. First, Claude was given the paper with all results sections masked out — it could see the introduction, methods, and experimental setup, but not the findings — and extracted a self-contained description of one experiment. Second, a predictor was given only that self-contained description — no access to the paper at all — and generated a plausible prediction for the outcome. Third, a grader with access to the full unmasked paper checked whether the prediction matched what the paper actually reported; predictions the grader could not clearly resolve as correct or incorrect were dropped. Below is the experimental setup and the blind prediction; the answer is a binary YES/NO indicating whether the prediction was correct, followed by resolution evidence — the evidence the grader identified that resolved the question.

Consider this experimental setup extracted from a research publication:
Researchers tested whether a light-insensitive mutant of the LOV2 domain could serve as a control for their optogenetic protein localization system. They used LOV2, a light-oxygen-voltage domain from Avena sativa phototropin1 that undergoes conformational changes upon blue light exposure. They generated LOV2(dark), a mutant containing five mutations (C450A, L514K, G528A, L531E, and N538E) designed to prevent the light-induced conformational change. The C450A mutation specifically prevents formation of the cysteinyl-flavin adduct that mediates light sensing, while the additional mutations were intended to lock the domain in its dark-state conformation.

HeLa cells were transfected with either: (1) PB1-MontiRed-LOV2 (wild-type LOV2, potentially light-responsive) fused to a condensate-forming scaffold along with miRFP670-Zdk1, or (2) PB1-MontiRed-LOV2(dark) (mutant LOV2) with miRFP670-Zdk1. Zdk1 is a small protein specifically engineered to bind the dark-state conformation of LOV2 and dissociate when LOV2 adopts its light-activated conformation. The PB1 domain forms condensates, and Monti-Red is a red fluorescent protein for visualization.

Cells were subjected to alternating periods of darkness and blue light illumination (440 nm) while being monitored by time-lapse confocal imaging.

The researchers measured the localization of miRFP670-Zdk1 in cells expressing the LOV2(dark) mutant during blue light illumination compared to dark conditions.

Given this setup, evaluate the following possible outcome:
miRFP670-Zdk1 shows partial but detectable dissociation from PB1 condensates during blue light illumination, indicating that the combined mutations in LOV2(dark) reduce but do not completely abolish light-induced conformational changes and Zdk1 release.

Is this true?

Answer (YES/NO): NO